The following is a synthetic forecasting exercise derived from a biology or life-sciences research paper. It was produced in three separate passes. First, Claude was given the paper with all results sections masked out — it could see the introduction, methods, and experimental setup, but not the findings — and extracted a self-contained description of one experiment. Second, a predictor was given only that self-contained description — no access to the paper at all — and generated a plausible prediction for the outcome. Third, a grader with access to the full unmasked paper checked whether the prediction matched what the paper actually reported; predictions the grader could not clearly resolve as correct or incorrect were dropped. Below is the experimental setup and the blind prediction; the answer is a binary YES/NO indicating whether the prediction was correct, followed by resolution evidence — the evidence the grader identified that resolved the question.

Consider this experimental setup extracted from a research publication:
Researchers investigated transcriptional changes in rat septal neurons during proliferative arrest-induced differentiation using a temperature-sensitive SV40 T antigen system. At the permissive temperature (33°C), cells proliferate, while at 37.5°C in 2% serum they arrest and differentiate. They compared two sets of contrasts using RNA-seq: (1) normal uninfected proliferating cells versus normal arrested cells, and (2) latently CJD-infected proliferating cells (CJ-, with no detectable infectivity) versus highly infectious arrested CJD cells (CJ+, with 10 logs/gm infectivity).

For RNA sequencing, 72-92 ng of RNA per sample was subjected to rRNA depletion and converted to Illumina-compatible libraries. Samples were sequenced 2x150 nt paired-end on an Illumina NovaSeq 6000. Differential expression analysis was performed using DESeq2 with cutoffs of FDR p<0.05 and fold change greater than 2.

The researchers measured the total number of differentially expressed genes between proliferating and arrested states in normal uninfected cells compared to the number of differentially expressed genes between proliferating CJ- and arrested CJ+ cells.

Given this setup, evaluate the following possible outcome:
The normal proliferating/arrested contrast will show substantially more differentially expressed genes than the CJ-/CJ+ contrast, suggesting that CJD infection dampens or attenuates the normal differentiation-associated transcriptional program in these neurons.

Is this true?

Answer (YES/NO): YES